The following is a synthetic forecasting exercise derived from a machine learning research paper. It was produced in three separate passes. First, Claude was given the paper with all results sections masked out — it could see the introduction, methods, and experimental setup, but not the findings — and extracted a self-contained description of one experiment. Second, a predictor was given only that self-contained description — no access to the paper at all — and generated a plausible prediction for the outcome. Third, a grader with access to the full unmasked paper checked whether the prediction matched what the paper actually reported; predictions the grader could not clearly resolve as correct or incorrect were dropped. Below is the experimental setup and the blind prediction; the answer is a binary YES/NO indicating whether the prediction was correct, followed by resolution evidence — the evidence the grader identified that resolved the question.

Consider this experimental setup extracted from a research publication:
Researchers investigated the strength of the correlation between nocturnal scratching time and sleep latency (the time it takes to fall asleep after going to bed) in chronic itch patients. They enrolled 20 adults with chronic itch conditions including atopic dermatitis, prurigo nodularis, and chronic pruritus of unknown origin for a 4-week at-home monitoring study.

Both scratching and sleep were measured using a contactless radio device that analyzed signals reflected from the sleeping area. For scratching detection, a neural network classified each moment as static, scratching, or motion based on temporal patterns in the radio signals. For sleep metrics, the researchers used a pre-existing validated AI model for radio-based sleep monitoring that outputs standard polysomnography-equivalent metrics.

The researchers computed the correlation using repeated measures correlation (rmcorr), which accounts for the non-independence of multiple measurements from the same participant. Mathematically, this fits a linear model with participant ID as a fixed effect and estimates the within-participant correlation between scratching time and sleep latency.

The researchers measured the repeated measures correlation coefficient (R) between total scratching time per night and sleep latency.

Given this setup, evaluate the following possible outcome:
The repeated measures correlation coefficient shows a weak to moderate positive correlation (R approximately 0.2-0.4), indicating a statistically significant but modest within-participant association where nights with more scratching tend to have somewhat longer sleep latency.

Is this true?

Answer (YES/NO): NO